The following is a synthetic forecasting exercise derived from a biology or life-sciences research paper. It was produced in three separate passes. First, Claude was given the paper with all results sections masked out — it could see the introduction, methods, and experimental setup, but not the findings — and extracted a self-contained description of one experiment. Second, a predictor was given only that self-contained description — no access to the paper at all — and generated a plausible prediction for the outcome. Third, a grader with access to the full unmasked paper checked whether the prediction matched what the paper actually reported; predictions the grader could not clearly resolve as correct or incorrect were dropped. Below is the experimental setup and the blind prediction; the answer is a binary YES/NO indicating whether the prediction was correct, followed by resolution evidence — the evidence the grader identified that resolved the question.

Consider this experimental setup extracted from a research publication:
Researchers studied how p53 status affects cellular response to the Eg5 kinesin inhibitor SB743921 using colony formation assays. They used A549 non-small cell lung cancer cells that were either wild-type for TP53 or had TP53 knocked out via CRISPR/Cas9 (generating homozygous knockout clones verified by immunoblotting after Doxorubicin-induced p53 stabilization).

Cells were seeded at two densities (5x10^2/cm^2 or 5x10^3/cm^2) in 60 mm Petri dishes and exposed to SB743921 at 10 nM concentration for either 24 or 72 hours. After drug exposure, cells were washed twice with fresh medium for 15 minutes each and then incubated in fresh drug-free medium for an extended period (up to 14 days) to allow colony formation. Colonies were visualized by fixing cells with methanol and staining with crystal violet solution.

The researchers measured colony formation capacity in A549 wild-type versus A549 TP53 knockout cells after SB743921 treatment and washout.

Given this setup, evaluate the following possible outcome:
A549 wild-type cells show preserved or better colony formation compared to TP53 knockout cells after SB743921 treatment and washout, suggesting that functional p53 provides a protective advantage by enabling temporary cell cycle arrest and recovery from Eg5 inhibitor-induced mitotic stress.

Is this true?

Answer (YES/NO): NO